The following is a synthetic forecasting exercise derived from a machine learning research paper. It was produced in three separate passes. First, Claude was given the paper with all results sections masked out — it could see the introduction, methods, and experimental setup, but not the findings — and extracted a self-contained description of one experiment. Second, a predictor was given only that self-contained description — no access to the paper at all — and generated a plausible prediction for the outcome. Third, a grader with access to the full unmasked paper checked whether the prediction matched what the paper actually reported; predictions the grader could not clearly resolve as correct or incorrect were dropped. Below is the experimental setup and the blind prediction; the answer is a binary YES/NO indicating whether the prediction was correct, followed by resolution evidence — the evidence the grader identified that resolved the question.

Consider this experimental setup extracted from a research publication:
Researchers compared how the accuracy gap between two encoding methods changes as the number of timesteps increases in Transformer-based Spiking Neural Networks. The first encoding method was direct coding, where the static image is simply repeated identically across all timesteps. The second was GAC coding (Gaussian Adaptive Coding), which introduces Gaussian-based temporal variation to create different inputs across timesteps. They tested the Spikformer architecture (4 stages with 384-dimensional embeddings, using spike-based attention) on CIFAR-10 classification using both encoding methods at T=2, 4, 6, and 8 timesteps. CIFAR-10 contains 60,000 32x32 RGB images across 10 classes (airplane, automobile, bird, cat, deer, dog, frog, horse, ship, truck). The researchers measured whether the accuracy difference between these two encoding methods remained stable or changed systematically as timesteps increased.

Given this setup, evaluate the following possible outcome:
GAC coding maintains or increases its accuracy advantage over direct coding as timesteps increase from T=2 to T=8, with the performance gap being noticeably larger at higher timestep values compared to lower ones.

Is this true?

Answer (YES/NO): NO